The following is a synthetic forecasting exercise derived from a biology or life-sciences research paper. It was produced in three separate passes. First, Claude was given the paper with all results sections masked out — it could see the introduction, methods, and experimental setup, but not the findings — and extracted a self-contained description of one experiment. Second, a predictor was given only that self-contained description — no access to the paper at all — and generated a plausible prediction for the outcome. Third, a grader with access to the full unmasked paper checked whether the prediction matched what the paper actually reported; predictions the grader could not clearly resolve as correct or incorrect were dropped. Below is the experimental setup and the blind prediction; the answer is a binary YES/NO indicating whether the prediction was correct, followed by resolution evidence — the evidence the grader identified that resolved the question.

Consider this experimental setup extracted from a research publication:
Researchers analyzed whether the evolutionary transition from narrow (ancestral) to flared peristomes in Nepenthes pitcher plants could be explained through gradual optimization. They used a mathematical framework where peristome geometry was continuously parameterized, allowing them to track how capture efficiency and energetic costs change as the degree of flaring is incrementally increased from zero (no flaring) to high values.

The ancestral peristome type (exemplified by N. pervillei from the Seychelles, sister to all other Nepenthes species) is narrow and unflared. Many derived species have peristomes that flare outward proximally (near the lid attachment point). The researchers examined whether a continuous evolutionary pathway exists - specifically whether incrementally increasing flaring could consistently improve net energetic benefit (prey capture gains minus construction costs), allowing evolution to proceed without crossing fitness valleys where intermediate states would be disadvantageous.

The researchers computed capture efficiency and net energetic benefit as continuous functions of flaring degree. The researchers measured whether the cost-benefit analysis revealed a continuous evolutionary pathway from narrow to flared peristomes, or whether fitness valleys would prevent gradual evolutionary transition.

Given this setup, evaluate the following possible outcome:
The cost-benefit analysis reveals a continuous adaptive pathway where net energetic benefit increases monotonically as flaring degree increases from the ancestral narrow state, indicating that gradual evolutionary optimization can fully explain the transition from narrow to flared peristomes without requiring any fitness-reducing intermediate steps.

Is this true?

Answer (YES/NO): NO